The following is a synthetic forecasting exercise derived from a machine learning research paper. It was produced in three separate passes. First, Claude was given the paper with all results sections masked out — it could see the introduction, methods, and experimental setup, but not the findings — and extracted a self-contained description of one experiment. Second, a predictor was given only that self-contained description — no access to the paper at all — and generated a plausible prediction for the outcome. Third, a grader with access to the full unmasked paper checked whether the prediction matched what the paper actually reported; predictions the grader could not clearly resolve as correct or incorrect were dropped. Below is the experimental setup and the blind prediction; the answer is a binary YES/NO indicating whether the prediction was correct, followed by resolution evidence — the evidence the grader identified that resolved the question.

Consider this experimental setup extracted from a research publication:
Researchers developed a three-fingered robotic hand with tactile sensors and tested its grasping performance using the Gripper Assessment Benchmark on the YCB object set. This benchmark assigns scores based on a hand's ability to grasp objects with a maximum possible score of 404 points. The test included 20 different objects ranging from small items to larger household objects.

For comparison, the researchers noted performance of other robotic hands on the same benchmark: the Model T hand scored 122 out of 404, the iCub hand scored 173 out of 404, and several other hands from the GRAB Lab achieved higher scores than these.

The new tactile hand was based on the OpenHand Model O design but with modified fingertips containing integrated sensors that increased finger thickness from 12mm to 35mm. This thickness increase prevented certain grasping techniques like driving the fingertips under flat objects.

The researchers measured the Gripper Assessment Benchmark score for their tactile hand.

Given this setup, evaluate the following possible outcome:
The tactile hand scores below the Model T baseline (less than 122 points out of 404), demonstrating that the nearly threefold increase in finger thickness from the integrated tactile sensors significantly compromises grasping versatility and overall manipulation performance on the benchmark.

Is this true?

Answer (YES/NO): NO